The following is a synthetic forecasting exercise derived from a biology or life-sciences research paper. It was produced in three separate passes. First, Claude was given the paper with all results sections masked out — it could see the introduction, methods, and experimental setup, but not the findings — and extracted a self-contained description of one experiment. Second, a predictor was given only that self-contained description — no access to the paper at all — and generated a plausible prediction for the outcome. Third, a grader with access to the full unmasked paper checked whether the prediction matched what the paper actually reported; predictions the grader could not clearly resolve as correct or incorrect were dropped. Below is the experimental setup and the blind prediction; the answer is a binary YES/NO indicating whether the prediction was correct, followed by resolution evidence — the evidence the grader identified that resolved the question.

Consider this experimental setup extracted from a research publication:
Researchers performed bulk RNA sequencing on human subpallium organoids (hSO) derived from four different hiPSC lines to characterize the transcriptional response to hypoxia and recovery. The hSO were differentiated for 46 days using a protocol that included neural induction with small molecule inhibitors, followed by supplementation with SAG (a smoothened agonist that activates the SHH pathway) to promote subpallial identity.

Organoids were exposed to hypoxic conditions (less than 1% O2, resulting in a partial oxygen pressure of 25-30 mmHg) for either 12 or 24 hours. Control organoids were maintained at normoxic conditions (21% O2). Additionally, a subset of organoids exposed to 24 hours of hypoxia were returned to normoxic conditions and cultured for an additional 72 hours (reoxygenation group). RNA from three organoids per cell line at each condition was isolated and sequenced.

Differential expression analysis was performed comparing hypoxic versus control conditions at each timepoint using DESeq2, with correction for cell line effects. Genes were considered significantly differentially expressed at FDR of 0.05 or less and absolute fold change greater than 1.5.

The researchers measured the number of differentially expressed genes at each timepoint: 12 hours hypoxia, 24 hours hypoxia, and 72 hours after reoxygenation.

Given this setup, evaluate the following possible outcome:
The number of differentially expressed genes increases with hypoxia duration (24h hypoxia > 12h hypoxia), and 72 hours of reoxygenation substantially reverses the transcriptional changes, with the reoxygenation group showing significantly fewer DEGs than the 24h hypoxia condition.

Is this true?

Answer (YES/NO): YES